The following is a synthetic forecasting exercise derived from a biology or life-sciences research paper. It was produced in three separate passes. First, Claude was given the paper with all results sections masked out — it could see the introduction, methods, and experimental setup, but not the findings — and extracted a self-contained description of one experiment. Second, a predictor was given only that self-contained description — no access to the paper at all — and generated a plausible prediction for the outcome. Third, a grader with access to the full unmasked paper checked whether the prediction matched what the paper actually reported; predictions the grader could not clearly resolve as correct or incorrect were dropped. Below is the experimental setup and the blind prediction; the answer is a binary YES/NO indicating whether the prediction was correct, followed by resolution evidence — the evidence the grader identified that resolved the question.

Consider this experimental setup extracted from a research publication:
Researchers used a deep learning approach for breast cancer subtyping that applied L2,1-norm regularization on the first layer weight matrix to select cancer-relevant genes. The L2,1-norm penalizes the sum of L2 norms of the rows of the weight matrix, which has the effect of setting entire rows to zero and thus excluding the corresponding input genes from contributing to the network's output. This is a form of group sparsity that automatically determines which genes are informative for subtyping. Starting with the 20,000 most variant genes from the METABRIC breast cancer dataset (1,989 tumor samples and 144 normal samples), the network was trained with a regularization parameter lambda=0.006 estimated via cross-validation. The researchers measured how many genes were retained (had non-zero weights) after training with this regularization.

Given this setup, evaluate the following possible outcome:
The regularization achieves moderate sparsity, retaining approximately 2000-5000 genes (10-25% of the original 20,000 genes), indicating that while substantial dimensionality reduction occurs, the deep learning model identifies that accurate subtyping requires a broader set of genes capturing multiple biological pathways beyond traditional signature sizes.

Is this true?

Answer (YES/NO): NO